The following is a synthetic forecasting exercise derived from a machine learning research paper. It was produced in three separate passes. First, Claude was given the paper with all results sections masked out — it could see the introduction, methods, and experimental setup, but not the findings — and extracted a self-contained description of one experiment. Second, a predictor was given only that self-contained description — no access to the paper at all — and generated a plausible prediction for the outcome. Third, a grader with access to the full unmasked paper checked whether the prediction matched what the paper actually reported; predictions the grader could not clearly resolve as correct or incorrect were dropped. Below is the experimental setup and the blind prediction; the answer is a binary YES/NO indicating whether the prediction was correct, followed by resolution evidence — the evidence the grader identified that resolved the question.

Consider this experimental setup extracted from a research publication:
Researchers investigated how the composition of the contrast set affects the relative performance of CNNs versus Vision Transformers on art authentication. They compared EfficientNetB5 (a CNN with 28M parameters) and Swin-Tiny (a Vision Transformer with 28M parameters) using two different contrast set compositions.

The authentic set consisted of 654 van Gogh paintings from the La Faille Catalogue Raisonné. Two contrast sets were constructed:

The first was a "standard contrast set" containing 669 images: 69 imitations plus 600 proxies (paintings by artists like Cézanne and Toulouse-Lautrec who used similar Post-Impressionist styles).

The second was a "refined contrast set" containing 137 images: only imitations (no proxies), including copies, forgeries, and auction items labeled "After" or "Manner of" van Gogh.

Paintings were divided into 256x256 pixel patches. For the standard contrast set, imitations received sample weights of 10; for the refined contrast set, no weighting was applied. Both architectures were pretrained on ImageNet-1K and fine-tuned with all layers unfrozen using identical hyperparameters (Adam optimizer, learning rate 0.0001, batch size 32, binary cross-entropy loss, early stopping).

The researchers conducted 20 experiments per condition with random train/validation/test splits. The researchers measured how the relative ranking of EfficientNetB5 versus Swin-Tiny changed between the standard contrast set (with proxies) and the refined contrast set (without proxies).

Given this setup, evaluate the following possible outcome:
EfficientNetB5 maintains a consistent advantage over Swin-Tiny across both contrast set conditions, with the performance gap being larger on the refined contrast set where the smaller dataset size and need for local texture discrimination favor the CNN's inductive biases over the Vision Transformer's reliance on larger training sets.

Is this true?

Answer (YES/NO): NO